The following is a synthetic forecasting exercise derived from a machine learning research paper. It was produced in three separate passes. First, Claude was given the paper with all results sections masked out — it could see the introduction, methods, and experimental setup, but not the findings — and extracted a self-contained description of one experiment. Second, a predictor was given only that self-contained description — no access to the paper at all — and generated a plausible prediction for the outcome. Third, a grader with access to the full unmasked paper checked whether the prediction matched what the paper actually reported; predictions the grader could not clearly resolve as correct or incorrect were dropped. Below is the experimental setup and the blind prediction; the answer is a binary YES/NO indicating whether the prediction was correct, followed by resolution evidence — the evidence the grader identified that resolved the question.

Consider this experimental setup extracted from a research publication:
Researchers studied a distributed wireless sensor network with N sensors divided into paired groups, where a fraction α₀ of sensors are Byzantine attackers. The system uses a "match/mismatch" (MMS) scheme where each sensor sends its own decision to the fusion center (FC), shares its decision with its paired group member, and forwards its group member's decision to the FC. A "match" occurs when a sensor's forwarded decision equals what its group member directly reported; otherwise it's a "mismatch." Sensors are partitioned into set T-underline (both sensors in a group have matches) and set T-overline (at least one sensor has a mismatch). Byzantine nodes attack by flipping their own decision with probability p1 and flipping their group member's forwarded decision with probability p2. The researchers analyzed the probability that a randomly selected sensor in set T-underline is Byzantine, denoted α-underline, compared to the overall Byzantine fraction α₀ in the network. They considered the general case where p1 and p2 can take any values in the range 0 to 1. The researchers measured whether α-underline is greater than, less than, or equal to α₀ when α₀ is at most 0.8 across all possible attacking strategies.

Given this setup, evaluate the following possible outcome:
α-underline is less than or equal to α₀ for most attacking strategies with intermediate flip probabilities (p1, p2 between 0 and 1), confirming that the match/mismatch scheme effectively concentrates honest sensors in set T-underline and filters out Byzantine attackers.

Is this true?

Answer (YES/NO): YES